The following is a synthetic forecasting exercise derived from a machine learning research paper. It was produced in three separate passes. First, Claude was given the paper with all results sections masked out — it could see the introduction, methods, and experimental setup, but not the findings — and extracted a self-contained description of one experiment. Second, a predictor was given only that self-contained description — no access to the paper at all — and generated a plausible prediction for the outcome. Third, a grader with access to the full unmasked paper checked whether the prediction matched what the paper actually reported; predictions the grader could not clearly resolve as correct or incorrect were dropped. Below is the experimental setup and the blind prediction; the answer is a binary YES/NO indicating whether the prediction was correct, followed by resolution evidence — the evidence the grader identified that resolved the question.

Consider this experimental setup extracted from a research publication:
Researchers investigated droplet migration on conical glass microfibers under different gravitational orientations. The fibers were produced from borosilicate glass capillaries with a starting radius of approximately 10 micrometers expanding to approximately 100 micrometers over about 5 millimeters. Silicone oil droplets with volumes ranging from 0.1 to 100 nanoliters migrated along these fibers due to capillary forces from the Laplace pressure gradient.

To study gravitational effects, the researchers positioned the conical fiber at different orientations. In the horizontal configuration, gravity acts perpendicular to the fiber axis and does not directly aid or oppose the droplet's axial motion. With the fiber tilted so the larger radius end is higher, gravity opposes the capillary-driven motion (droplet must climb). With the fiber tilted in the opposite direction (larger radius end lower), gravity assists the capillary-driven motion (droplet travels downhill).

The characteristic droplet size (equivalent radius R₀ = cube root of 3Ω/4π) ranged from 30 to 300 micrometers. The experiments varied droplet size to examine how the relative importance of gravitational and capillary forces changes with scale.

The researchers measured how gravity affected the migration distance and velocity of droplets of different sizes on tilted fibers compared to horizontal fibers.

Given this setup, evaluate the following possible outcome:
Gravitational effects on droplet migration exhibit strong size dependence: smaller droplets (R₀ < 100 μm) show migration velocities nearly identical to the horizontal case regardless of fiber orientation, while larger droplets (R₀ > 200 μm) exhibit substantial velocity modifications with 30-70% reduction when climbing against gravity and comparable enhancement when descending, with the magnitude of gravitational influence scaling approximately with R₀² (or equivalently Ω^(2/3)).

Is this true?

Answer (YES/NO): YES